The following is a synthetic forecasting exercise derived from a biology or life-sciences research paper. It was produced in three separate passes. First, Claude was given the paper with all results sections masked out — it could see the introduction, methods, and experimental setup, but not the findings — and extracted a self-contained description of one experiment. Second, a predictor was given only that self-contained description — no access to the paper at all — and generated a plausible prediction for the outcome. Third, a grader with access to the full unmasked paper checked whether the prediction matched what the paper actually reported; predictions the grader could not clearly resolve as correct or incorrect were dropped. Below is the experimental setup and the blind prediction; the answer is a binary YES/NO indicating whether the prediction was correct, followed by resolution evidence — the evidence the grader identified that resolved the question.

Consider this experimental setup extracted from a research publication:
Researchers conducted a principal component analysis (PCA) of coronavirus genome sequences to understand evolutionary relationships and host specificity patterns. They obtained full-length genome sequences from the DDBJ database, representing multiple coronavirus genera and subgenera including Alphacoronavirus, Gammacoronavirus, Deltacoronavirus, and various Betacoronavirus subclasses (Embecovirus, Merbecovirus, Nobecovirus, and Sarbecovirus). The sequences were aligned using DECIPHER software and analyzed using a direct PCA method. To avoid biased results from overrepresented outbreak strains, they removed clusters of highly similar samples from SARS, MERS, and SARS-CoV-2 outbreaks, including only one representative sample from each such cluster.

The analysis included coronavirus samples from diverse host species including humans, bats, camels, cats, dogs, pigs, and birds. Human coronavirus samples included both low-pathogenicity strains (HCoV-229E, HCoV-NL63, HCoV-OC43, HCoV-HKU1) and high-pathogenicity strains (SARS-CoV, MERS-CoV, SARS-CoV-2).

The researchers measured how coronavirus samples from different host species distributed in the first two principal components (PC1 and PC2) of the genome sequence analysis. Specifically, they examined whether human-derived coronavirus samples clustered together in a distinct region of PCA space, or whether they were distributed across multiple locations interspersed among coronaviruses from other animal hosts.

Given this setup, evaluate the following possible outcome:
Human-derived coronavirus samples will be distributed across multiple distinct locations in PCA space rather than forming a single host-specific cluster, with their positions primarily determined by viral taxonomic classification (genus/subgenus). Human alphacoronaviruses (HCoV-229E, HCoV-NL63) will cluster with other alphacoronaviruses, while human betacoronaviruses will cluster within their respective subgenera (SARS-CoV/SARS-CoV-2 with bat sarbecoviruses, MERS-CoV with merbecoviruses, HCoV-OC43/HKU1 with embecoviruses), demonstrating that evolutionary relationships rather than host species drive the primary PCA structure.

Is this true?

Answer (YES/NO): YES